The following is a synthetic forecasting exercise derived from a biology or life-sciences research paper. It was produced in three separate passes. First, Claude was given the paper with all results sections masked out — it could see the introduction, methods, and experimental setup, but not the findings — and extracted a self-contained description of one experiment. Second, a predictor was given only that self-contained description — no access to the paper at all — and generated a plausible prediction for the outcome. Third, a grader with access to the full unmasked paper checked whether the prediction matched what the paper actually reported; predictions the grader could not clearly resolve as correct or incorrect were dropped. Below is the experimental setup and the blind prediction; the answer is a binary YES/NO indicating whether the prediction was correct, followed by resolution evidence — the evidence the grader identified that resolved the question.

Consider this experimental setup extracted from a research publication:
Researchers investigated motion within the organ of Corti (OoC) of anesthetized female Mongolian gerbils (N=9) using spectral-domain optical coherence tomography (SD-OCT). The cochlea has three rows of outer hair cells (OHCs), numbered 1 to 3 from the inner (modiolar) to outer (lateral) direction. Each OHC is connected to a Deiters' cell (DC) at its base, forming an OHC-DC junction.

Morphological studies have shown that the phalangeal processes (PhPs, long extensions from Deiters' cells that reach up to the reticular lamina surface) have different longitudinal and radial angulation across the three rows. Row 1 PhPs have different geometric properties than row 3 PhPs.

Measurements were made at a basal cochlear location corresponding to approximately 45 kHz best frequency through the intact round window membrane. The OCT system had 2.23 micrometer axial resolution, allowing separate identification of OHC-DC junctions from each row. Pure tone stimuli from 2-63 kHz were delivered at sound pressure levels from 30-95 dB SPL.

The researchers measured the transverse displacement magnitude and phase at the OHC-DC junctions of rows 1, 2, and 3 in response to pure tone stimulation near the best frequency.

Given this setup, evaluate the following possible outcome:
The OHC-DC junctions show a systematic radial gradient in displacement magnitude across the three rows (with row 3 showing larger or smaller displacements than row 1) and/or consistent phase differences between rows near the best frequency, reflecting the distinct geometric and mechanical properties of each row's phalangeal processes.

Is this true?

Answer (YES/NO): NO